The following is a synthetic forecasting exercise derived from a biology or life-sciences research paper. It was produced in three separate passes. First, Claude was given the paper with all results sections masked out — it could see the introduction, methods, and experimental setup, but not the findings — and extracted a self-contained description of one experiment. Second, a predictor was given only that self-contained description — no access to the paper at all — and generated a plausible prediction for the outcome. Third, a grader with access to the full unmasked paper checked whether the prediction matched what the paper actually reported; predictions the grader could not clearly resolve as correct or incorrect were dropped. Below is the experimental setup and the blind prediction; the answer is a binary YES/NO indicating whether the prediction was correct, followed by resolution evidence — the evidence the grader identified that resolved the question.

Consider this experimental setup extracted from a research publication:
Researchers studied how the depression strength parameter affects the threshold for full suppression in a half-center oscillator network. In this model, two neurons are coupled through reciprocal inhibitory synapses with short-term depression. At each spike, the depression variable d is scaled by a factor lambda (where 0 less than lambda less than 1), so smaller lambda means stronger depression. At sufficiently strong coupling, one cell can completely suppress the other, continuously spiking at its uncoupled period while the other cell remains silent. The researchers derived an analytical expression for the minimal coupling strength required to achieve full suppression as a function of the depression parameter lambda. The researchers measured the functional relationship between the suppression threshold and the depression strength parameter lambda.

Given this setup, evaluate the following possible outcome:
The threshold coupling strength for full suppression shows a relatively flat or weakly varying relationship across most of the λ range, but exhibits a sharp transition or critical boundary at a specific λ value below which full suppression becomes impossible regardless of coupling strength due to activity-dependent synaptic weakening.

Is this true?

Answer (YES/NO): NO